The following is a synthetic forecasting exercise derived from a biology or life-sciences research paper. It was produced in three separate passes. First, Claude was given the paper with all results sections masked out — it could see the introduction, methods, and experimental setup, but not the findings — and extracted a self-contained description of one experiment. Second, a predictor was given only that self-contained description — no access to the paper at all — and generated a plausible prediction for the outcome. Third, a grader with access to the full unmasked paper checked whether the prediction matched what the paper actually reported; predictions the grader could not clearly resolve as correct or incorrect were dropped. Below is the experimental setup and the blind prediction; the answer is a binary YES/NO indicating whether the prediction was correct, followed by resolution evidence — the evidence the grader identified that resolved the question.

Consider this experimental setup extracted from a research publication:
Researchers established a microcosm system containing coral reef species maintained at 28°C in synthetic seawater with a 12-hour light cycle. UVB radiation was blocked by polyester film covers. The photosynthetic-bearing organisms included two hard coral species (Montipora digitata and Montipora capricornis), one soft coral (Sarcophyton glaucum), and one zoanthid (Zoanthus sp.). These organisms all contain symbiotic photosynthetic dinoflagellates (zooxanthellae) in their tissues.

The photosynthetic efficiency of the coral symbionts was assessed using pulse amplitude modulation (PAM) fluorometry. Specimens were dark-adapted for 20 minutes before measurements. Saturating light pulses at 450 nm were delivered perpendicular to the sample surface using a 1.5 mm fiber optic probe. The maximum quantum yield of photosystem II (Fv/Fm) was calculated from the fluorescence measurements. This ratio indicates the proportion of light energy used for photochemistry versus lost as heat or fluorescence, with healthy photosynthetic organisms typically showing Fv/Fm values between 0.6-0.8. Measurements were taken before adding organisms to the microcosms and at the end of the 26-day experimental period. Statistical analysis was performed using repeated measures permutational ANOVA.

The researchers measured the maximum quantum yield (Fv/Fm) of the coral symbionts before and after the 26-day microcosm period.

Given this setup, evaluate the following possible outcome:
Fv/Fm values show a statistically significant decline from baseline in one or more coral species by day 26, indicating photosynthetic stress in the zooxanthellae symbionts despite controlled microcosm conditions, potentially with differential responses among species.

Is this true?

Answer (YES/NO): NO